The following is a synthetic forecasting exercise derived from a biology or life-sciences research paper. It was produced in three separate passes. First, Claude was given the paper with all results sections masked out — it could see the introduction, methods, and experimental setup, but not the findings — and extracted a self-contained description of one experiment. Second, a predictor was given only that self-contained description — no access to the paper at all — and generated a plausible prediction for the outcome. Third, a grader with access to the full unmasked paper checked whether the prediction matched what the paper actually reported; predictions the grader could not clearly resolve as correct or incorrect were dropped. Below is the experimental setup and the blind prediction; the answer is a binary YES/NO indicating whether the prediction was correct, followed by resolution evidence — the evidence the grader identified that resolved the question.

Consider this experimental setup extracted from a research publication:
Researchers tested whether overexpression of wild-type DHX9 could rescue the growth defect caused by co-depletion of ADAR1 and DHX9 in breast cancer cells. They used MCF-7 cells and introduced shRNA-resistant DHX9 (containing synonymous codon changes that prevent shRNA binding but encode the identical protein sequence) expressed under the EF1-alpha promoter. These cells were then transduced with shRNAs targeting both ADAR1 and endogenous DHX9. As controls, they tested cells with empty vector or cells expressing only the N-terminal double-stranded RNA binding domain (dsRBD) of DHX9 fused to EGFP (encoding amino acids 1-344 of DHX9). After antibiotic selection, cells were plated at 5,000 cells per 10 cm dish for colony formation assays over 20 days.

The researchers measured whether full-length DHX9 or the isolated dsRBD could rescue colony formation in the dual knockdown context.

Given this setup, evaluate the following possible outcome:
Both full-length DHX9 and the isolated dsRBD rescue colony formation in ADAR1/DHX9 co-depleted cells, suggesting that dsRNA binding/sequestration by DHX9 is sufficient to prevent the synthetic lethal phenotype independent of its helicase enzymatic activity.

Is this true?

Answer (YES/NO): NO